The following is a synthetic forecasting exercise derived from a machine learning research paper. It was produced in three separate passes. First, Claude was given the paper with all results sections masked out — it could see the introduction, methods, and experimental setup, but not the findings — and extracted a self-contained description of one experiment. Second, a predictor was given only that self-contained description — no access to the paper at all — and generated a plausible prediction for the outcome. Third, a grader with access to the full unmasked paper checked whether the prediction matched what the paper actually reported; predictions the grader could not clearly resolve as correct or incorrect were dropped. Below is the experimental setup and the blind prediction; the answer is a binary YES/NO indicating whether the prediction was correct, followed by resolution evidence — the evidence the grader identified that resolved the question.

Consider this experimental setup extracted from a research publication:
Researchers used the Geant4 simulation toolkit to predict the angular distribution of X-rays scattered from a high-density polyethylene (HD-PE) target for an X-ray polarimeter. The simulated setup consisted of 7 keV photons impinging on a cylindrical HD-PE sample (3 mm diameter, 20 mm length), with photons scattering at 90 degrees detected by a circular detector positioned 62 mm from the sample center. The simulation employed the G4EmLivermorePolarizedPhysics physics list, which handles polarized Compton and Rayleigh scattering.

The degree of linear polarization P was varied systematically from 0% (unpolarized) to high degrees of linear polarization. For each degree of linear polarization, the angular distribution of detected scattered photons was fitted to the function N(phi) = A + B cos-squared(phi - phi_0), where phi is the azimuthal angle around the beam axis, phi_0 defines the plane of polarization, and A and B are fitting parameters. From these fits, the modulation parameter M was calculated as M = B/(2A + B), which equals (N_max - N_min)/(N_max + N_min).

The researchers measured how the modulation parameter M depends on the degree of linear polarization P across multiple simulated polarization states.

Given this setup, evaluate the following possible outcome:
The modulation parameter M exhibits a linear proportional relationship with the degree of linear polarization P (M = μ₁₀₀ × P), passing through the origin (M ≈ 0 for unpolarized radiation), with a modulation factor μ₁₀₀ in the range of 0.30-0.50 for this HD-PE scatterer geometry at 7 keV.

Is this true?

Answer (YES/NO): NO